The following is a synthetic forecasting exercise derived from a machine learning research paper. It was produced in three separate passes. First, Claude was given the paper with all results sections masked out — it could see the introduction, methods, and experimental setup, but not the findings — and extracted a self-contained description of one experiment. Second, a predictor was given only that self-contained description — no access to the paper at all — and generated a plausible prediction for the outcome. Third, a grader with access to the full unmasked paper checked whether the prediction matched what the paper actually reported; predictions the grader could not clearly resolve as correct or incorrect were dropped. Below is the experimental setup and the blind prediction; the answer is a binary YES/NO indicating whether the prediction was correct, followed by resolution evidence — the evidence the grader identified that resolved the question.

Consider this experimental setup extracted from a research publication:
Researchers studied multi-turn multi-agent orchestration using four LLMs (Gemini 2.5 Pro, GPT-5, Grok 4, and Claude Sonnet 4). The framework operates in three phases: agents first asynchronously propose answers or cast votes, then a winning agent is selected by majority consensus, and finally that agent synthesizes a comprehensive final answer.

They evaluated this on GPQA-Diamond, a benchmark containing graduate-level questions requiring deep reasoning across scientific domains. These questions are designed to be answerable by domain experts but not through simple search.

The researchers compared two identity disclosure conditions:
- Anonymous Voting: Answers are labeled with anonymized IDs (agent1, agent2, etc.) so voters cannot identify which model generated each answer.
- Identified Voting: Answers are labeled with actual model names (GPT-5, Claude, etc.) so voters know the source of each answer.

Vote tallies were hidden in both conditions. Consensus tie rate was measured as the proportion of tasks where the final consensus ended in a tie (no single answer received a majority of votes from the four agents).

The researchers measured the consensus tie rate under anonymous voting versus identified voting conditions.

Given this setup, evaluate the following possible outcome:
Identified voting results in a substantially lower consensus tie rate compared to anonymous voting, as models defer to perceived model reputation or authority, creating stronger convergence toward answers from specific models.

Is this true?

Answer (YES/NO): NO